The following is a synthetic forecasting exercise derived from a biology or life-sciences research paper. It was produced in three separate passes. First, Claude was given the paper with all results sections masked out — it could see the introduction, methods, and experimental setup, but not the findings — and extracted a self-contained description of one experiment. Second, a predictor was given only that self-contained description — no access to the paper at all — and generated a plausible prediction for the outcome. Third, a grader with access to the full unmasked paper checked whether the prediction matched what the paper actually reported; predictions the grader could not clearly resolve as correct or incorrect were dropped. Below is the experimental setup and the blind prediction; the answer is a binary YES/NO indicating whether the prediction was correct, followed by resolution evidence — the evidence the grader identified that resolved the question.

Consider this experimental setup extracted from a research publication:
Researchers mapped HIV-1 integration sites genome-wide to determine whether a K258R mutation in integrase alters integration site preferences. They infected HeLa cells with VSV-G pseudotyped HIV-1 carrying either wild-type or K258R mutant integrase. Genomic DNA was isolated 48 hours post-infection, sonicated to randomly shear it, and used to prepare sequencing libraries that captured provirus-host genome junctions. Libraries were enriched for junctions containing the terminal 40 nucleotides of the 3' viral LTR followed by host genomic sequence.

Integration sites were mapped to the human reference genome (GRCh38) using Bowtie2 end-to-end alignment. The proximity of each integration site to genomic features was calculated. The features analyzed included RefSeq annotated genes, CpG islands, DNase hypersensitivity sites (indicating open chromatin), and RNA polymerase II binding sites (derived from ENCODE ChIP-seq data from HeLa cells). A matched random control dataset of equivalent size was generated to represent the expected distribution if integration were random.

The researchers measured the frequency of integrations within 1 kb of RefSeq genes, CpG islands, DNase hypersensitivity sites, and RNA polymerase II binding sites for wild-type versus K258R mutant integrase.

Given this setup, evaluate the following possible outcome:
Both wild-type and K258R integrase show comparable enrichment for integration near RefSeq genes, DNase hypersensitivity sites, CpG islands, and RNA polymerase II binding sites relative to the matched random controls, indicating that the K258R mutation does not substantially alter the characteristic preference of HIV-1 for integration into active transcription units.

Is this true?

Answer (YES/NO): NO